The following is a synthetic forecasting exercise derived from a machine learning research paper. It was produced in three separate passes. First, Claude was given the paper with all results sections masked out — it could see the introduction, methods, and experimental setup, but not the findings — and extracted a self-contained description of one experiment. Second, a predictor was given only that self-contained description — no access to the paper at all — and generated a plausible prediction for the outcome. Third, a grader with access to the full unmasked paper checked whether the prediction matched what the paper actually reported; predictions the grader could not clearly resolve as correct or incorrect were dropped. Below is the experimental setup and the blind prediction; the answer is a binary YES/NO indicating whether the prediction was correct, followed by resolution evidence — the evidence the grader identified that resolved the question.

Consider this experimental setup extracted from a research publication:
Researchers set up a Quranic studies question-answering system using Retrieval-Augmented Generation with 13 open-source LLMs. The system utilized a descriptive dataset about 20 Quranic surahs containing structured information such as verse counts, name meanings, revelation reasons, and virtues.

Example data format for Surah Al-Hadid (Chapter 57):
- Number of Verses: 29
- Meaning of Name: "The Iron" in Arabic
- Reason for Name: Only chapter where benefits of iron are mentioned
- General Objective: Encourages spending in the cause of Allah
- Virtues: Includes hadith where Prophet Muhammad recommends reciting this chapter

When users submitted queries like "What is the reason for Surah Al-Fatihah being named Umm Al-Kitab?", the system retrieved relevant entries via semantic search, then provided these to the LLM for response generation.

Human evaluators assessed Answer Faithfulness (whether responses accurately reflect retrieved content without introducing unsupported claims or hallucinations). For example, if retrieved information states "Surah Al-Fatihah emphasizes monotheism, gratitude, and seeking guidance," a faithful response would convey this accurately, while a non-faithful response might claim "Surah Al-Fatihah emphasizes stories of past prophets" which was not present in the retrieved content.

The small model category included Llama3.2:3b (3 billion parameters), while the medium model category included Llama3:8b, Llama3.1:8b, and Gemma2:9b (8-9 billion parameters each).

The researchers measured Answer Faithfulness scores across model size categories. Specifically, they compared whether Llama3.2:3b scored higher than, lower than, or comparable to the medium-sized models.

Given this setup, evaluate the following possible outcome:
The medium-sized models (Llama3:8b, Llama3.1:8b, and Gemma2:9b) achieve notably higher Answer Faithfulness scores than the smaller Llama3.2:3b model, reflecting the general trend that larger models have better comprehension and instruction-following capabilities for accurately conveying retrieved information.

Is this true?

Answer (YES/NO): NO